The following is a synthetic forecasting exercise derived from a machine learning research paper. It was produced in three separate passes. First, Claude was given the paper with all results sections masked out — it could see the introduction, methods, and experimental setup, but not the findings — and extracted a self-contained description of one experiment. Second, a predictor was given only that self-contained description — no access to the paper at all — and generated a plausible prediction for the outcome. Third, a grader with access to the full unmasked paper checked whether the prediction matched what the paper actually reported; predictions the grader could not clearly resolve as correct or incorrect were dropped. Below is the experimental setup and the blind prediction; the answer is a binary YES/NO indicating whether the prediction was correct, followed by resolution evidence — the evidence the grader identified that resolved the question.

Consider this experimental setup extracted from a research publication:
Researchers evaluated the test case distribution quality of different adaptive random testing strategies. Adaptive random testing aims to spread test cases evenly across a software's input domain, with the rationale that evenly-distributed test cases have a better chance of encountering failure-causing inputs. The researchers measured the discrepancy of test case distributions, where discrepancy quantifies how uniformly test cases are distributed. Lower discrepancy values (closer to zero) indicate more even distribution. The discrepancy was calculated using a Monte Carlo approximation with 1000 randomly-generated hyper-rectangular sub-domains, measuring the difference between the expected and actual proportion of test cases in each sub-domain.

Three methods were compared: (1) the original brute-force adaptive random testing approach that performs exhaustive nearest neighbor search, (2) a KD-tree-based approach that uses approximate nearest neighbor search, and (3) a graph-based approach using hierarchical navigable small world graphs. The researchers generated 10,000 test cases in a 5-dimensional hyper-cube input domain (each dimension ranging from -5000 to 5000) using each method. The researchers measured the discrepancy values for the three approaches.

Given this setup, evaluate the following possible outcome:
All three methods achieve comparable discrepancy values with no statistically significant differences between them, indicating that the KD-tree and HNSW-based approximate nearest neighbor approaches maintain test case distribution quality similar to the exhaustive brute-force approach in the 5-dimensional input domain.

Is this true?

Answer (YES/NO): YES